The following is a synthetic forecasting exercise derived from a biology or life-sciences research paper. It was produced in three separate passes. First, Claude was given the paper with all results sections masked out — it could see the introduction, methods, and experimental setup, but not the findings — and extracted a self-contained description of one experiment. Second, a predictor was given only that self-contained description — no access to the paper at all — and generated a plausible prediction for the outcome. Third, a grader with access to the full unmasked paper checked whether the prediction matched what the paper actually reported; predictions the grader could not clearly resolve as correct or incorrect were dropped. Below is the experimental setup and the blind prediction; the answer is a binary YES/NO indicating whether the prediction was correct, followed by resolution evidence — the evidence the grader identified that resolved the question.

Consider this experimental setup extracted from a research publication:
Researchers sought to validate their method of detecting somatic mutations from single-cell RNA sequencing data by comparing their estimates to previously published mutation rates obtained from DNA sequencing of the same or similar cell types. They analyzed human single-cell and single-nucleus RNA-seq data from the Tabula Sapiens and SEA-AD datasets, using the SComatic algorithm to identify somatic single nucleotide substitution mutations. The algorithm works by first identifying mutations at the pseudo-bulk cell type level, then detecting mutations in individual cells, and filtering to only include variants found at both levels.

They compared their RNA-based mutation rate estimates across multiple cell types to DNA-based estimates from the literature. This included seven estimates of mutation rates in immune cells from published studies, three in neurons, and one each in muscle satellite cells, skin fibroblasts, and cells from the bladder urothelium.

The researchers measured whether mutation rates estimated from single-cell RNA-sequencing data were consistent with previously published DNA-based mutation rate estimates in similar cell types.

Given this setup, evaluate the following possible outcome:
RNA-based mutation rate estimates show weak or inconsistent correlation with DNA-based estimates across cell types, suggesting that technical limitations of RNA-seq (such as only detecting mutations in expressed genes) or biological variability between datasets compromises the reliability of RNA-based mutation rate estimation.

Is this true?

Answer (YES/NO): NO